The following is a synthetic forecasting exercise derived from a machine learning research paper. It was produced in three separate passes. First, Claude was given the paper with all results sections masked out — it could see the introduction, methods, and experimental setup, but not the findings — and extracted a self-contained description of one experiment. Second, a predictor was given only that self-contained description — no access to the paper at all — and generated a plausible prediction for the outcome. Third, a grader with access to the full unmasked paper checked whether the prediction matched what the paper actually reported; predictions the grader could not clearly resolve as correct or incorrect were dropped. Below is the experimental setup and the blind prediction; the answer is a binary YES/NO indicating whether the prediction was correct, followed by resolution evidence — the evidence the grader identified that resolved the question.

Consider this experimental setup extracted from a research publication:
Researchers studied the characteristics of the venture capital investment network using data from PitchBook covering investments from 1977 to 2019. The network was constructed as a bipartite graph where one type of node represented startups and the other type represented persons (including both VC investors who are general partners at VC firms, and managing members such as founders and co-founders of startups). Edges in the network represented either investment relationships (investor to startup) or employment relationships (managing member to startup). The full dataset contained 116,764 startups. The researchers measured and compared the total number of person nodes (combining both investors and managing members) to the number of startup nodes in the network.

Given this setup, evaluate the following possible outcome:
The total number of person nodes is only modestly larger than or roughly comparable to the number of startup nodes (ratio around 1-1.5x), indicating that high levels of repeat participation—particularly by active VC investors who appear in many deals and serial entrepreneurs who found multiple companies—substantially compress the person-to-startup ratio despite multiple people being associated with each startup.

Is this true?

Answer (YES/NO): NO